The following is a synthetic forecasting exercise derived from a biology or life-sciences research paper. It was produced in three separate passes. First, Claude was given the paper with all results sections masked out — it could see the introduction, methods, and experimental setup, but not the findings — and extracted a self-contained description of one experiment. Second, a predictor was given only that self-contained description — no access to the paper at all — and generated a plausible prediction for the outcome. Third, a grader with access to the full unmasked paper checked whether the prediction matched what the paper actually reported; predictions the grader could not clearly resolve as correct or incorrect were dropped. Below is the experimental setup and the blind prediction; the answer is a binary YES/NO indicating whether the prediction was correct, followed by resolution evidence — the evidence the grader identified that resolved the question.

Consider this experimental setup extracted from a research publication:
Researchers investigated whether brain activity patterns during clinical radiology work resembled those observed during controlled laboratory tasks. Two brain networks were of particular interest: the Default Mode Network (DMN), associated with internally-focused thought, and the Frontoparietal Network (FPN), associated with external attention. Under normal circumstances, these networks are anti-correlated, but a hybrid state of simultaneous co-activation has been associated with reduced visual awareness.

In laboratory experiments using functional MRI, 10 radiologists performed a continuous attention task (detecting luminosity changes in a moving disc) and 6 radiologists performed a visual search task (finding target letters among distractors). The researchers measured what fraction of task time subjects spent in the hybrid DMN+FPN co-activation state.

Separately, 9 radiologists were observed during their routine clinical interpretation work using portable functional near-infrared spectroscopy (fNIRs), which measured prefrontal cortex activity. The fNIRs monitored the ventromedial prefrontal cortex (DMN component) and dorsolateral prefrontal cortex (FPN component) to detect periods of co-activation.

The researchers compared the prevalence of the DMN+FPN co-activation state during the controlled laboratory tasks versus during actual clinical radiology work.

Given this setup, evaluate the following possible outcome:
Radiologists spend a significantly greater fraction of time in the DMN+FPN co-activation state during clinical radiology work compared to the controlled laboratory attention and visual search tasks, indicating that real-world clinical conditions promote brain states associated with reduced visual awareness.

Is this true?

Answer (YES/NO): NO